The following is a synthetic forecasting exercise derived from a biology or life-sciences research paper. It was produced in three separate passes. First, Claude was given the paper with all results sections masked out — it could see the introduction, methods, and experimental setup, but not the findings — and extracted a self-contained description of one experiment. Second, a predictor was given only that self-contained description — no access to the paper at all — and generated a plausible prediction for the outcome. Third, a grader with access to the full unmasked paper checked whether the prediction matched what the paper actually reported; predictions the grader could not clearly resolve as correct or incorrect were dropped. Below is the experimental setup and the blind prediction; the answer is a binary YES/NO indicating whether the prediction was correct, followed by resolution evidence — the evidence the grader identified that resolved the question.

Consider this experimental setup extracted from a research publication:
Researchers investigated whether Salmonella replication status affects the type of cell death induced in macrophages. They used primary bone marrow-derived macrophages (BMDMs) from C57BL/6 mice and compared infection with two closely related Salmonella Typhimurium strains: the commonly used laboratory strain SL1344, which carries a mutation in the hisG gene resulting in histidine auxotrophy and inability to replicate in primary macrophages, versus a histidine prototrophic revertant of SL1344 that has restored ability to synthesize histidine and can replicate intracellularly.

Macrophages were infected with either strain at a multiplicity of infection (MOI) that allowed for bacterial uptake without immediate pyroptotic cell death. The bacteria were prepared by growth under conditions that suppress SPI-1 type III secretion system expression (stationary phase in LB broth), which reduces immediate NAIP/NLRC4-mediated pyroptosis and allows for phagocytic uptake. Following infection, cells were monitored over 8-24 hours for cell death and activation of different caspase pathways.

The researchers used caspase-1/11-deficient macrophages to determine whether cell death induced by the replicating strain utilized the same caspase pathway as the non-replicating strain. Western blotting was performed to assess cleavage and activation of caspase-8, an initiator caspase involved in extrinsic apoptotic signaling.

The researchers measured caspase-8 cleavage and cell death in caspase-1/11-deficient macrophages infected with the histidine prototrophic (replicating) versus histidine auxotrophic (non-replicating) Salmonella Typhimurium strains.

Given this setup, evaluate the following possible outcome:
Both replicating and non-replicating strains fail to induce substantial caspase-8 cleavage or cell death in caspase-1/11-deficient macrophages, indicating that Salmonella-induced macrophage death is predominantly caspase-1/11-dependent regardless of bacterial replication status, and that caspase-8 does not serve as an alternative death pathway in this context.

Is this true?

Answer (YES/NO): NO